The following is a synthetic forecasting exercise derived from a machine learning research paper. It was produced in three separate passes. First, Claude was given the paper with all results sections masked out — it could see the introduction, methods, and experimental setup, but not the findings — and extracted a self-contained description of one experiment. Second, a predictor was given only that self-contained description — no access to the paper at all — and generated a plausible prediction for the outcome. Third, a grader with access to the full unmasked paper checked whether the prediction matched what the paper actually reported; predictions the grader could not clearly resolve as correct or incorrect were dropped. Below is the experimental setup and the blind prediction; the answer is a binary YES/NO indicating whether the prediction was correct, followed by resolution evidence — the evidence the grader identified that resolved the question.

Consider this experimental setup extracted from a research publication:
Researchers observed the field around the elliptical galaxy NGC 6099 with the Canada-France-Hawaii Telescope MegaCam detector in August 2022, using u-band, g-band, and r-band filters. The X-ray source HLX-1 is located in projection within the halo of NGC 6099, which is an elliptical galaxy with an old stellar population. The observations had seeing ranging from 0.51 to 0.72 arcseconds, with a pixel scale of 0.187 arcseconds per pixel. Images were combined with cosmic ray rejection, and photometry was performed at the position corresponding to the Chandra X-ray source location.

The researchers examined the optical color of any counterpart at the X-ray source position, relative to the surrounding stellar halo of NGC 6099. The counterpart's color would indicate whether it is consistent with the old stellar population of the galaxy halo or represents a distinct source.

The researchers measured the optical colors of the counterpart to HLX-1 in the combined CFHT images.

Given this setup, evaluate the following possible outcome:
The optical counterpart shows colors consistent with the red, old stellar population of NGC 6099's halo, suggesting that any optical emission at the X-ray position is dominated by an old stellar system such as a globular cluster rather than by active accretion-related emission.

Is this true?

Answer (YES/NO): NO